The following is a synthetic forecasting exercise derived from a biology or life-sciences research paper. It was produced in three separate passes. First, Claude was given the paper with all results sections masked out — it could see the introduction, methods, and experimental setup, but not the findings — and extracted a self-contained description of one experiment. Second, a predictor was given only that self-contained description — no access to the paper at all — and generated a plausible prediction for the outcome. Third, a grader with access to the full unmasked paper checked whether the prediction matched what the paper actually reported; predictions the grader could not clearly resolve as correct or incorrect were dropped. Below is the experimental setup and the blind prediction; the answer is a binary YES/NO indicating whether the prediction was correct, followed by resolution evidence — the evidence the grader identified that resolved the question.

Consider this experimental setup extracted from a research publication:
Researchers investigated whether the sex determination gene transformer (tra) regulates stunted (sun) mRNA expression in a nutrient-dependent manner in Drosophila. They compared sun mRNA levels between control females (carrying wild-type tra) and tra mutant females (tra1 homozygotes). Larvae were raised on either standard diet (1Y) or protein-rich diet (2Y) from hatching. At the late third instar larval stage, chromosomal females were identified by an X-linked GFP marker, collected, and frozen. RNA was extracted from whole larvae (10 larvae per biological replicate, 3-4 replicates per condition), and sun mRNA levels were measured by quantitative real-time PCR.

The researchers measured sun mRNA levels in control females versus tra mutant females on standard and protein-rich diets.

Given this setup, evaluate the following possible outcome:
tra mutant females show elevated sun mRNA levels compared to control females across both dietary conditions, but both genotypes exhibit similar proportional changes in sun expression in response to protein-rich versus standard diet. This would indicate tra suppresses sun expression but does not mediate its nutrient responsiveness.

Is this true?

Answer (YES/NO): NO